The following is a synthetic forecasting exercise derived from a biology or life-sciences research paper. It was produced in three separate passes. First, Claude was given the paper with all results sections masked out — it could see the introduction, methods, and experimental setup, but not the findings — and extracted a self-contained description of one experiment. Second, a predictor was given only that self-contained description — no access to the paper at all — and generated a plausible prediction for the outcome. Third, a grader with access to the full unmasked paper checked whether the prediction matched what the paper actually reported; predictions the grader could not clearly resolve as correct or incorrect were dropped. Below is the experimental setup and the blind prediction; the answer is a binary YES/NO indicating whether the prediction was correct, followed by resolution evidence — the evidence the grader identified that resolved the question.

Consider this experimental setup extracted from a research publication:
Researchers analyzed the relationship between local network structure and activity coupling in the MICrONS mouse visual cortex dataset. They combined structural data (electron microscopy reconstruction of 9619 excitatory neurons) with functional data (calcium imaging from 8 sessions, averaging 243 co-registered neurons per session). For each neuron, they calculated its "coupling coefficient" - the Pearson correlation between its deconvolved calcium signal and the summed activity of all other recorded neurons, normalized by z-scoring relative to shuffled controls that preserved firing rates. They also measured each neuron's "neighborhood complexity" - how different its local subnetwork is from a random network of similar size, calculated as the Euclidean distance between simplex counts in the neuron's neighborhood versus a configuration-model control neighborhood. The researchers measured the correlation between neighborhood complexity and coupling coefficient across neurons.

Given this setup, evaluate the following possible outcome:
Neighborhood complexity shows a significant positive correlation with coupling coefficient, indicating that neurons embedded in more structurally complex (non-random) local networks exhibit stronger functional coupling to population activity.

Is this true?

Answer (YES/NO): YES